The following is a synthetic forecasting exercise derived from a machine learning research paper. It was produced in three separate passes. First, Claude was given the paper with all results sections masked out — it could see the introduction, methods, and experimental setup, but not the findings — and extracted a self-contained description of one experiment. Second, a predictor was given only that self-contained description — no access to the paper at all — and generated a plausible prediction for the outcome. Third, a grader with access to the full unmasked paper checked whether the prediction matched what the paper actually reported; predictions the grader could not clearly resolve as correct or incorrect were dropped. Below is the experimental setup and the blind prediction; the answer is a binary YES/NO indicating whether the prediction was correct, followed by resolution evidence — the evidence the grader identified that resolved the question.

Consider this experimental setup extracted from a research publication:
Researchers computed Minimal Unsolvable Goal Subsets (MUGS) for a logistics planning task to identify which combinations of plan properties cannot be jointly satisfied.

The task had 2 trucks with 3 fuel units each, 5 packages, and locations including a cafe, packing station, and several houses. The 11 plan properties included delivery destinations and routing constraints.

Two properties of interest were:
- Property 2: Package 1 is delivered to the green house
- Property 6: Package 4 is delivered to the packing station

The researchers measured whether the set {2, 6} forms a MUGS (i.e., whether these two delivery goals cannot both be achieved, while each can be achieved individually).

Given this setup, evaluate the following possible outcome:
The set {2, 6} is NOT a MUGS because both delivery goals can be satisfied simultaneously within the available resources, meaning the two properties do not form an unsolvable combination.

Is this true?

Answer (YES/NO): NO